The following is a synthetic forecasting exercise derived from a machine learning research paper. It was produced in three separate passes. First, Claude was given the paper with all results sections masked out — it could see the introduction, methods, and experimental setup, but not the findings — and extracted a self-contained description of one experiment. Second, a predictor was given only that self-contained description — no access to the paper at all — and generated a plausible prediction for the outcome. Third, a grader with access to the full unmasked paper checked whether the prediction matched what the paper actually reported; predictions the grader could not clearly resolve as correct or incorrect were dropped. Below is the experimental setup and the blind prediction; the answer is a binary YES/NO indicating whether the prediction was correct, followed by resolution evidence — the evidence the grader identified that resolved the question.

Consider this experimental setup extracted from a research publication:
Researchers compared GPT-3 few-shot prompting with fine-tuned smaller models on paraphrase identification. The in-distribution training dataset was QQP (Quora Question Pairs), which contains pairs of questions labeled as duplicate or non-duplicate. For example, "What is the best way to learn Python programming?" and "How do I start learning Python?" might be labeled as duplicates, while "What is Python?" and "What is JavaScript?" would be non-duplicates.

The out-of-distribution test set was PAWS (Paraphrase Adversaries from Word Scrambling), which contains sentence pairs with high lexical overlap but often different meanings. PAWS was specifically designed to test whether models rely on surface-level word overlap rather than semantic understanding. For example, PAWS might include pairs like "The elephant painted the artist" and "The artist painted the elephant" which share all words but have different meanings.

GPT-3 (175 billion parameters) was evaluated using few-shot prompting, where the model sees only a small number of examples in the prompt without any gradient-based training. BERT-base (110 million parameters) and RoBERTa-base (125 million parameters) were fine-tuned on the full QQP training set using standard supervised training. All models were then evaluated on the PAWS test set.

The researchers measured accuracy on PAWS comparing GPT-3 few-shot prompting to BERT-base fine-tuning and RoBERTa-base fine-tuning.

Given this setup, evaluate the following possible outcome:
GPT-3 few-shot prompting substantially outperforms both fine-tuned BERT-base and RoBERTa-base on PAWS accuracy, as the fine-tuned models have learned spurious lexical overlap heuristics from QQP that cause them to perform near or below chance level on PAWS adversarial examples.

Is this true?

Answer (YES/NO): YES